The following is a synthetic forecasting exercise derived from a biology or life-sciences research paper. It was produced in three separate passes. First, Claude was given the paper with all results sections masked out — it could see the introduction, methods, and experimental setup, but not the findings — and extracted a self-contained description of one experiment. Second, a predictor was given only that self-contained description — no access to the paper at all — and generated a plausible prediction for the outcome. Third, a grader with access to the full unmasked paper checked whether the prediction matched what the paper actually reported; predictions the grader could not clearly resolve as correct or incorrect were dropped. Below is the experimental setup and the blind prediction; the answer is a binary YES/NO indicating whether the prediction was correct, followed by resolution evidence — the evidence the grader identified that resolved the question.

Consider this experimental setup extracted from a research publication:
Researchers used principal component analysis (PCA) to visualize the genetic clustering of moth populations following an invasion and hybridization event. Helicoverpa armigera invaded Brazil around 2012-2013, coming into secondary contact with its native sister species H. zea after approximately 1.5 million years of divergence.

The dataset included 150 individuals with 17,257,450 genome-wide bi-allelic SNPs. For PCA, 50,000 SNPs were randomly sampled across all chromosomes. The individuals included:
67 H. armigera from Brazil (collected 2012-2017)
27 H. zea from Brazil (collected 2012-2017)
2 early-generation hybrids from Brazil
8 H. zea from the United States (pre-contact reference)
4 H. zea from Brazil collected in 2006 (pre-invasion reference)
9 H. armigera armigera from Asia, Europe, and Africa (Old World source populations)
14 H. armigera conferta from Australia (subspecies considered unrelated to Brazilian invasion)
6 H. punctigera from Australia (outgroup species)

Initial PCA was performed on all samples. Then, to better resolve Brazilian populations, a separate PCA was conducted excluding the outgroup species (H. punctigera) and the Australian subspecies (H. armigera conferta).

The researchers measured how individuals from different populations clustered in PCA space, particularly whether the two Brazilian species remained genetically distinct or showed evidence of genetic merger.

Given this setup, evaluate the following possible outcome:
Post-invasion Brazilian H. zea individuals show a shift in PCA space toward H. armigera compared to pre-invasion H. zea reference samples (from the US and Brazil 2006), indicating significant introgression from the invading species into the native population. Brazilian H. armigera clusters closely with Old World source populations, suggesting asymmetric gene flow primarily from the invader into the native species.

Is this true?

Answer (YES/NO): NO